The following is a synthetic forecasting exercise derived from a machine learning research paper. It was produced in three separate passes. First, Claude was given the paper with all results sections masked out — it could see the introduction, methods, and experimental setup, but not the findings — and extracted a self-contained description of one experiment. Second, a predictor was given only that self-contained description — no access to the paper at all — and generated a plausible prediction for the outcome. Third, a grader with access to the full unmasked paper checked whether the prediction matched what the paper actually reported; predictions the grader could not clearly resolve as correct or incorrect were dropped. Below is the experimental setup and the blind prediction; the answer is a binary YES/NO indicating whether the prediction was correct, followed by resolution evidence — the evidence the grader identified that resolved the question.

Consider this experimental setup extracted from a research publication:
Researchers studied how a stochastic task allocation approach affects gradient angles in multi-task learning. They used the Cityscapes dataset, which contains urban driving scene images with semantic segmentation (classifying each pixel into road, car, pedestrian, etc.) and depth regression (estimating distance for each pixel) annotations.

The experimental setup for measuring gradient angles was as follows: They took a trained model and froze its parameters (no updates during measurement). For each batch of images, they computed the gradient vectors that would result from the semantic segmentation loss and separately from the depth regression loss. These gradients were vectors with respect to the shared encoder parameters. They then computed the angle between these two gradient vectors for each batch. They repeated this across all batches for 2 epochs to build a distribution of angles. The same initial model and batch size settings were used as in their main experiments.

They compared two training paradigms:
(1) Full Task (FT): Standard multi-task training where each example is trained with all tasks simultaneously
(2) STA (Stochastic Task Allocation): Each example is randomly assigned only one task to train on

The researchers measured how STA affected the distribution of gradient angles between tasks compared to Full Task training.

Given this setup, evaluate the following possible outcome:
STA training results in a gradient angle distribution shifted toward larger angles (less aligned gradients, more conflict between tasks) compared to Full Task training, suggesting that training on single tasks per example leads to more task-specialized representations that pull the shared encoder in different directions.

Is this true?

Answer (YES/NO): NO